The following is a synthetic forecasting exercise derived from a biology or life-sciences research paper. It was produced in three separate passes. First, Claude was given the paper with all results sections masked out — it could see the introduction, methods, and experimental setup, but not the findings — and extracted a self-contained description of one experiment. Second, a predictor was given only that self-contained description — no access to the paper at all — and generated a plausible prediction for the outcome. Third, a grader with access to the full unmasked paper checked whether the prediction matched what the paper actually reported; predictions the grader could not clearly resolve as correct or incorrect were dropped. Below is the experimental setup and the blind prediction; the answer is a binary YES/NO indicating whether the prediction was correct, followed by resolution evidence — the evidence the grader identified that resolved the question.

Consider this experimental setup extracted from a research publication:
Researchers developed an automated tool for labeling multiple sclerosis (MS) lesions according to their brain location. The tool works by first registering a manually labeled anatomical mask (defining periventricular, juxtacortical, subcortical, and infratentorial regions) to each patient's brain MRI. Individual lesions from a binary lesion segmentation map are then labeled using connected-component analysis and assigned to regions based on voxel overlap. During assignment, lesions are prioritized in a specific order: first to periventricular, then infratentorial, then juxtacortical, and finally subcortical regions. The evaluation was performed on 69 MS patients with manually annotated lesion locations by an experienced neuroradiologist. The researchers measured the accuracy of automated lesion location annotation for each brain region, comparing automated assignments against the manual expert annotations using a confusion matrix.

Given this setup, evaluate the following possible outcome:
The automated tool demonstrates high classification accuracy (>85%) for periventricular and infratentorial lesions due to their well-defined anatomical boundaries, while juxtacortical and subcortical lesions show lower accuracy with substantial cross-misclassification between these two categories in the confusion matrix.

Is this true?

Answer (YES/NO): NO